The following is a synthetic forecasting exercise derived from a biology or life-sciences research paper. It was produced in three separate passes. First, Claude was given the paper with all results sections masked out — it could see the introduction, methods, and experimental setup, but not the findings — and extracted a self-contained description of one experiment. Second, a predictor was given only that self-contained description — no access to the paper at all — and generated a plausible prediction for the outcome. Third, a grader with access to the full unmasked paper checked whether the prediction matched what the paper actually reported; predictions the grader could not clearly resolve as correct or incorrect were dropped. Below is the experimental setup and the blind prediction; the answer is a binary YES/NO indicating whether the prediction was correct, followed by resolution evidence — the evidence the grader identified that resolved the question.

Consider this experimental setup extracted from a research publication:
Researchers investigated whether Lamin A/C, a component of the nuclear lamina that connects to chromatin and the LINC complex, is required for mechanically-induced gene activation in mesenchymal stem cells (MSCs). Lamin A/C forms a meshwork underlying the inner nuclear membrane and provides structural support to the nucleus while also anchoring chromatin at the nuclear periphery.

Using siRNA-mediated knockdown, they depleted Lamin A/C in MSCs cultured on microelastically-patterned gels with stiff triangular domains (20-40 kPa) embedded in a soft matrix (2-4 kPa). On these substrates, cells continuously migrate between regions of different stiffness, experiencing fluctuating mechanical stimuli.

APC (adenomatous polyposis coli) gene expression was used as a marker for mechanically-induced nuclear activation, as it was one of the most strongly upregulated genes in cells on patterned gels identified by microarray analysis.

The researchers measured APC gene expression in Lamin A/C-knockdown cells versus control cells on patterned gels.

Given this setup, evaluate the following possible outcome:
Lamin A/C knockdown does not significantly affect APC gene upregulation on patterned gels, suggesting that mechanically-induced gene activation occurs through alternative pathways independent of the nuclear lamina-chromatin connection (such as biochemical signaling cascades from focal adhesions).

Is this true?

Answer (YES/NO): NO